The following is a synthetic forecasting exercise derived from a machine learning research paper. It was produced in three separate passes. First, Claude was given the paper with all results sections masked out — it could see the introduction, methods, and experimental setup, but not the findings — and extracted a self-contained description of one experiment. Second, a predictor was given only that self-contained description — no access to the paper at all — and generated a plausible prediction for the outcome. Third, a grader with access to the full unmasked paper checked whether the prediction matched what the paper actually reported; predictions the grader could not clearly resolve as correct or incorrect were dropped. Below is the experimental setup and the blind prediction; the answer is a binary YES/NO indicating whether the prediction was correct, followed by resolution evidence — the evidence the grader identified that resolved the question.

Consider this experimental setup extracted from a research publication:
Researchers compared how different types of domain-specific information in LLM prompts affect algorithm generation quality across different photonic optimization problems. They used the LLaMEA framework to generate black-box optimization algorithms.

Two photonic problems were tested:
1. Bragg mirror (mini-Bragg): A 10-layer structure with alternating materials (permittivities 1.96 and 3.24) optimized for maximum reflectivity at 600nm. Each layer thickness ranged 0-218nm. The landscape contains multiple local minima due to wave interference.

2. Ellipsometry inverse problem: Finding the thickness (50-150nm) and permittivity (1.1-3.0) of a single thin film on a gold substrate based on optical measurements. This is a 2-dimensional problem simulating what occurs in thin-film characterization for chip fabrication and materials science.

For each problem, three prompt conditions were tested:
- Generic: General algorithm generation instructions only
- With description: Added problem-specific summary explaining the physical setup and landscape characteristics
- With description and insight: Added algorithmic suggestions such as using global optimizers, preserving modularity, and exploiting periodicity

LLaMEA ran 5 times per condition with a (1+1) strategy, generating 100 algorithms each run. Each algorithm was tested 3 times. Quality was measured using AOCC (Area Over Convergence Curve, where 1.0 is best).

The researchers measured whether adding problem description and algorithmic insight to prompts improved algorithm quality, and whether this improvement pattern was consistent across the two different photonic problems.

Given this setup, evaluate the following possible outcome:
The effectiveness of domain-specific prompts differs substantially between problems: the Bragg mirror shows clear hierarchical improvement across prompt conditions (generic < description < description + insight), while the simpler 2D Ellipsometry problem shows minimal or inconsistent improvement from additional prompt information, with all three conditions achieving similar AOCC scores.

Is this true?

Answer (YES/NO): NO